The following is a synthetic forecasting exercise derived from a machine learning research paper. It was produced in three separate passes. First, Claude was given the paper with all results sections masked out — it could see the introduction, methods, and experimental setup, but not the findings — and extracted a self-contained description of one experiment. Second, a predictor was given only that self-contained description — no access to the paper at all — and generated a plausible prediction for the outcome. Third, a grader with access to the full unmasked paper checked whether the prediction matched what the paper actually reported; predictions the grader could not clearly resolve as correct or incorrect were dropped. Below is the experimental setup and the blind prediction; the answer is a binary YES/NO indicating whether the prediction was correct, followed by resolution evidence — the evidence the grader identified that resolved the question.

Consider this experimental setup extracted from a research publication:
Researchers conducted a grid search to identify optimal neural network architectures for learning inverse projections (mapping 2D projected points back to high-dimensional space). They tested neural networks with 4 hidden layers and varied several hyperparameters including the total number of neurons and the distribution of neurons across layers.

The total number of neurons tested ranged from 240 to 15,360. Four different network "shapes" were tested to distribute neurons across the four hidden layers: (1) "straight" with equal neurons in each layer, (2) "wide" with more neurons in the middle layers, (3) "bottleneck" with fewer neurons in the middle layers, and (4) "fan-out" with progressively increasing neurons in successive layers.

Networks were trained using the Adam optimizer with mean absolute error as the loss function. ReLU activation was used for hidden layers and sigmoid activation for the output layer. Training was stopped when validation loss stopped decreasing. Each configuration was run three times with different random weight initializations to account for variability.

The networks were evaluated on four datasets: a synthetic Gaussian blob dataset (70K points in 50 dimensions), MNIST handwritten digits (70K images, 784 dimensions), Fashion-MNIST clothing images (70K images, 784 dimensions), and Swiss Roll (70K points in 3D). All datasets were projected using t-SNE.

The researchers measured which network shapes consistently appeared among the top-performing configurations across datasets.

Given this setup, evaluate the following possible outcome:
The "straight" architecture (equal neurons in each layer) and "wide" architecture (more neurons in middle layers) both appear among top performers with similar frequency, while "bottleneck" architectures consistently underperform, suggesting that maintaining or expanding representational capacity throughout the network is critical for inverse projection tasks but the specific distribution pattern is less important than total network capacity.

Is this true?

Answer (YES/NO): NO